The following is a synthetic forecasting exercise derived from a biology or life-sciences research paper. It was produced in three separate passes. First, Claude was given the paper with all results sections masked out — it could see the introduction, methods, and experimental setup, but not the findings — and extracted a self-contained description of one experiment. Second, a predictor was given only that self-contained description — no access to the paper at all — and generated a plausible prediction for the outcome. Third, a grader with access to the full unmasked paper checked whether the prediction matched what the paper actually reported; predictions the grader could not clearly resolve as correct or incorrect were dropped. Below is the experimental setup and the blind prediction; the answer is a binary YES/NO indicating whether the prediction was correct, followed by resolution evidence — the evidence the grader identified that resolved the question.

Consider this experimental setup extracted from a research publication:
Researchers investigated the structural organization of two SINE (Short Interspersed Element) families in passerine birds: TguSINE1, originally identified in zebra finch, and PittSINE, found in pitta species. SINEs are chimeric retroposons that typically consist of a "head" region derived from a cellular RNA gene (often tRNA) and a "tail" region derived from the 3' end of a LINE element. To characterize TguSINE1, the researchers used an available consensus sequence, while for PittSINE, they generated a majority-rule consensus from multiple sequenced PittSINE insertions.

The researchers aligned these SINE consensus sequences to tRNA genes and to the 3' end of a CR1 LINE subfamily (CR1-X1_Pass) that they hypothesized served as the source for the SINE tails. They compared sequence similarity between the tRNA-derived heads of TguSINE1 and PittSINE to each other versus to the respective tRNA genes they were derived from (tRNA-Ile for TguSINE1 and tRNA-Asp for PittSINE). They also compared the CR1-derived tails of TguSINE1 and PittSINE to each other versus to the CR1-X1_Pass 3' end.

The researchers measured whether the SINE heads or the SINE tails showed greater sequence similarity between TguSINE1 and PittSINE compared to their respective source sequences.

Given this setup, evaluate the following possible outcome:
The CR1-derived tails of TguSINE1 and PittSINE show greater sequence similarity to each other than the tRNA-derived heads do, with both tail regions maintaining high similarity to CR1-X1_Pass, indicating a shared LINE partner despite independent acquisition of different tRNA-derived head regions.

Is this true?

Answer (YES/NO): NO